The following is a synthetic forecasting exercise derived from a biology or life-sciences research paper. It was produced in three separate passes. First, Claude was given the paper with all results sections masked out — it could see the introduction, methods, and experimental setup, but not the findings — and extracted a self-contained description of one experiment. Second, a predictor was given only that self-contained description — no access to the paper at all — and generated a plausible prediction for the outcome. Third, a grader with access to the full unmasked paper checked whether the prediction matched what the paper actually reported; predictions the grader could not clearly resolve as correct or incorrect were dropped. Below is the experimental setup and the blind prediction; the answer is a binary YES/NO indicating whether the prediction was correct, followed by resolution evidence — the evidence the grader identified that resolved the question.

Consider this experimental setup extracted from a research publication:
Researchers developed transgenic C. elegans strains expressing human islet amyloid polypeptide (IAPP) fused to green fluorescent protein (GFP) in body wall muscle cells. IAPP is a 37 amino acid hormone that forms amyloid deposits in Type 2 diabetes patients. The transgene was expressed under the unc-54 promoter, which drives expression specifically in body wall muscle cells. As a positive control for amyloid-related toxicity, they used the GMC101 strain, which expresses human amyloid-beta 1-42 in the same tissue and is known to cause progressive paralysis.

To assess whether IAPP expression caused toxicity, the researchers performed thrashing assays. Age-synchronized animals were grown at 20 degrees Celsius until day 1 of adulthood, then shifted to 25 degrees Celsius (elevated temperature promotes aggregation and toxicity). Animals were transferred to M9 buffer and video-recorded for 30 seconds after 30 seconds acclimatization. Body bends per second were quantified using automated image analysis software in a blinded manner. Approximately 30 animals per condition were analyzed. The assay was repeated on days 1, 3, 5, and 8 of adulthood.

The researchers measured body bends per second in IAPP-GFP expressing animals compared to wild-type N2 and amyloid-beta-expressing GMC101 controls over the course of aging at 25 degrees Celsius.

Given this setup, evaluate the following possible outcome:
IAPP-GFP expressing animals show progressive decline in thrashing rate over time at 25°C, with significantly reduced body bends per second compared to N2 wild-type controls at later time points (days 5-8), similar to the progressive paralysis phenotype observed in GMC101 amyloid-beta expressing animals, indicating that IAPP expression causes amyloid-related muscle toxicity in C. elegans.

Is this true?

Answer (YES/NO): NO